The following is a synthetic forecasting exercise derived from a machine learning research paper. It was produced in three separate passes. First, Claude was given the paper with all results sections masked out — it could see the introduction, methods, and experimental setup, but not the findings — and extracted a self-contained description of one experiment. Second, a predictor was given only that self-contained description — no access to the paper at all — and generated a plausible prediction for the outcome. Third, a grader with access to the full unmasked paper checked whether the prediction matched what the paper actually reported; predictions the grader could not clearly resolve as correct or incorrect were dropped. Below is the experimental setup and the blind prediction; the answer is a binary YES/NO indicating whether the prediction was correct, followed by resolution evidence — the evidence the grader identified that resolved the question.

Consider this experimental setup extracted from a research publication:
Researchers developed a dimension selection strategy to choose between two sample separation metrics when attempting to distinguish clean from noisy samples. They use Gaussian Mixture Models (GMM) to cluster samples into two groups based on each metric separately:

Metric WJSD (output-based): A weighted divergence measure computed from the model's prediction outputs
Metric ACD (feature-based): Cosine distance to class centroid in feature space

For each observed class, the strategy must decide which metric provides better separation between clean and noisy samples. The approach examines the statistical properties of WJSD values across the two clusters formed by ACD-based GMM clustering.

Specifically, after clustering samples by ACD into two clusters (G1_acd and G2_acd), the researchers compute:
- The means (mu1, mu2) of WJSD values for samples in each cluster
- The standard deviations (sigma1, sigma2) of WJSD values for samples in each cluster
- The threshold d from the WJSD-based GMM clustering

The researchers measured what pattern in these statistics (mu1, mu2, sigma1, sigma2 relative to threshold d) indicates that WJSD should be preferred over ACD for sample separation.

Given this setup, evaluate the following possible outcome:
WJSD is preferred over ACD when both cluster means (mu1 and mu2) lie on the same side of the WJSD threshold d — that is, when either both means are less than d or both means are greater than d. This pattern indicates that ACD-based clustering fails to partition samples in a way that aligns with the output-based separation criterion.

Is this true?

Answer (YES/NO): NO